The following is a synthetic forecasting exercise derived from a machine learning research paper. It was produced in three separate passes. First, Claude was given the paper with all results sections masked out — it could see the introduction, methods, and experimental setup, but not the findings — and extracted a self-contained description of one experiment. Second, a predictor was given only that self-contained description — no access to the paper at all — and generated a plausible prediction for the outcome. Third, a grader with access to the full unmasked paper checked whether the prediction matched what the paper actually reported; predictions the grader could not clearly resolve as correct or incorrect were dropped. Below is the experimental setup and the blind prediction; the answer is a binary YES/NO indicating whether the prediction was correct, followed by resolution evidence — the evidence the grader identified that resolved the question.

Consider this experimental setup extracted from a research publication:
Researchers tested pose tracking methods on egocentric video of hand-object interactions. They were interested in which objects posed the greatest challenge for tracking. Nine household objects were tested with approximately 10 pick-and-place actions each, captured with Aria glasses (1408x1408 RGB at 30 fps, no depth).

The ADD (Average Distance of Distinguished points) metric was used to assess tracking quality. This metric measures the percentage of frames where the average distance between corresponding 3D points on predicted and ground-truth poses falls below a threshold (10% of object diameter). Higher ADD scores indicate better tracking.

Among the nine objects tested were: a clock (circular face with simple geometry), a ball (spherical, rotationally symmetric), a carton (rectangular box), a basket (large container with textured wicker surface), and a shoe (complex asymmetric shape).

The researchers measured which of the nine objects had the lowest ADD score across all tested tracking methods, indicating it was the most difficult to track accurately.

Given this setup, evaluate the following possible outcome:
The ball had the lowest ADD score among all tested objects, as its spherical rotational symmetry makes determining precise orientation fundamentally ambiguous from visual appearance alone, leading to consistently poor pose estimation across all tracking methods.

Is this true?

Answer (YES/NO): YES